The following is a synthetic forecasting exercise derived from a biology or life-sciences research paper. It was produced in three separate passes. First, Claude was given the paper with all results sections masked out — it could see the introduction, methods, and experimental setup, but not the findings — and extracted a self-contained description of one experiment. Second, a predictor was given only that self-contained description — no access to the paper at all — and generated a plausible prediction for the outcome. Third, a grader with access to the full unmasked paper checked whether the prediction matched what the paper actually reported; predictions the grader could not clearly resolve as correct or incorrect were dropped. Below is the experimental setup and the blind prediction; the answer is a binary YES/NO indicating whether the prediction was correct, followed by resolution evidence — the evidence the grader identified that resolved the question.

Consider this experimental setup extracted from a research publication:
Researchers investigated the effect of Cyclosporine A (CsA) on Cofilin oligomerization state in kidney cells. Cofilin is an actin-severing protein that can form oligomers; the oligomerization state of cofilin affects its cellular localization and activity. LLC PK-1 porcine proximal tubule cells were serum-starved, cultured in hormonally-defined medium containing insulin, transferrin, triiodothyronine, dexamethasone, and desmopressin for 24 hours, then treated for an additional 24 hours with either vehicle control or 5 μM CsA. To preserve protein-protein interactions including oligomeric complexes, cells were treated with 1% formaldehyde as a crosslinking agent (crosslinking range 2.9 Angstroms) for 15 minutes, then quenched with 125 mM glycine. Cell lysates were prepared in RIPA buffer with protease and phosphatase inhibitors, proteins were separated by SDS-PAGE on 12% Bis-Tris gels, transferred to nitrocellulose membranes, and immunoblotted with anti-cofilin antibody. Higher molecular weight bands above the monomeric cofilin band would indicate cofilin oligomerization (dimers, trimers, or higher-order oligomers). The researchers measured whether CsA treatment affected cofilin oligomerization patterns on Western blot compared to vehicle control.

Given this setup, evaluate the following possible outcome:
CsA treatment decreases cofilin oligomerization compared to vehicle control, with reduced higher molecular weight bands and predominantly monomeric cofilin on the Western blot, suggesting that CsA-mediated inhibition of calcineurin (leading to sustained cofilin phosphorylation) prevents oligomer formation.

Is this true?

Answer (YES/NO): NO